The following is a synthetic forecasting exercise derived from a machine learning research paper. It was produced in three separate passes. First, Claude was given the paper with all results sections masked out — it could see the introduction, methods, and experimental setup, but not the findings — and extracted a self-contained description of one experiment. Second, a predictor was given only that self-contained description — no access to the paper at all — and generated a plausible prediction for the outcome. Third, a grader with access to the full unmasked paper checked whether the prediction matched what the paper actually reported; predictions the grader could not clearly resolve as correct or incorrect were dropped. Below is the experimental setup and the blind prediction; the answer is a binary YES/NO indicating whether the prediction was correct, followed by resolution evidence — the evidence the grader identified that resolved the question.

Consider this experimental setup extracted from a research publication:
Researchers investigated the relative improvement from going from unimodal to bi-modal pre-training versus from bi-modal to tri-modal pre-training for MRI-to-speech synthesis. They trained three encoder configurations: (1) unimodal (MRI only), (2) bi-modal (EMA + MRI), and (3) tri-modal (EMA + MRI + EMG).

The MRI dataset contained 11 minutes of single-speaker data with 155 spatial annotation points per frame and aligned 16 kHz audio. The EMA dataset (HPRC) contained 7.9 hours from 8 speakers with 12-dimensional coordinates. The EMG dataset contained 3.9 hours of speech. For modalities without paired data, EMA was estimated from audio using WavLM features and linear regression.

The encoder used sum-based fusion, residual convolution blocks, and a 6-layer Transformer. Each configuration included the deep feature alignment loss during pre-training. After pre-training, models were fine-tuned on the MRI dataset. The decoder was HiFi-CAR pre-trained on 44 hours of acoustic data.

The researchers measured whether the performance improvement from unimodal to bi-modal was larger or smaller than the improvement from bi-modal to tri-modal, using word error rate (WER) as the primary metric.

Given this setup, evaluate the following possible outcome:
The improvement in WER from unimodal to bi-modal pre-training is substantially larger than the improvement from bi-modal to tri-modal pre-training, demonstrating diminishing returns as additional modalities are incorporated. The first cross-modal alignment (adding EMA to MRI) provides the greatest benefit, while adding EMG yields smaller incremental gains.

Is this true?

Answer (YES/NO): YES